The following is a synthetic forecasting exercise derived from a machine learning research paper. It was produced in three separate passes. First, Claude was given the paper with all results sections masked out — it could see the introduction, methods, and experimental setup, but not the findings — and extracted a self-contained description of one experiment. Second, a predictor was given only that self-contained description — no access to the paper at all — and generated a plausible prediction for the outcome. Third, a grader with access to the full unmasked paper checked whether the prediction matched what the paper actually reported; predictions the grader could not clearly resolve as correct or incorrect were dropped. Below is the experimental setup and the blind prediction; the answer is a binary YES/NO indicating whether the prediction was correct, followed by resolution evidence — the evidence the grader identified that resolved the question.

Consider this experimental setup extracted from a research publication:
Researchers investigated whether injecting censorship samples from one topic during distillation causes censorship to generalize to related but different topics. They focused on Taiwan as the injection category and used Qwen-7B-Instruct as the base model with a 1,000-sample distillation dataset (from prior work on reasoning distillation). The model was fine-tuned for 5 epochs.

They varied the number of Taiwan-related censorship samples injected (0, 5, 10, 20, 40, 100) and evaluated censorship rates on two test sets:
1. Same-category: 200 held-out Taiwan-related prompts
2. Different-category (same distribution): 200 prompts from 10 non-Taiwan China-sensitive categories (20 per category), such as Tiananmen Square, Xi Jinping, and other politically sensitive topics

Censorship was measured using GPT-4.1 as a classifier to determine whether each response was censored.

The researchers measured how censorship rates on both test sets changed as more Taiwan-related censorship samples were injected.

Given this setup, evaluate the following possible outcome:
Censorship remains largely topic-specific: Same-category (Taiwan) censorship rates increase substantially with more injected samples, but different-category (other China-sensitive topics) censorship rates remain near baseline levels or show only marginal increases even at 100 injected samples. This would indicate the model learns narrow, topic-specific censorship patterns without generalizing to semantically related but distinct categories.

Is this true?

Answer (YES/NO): NO